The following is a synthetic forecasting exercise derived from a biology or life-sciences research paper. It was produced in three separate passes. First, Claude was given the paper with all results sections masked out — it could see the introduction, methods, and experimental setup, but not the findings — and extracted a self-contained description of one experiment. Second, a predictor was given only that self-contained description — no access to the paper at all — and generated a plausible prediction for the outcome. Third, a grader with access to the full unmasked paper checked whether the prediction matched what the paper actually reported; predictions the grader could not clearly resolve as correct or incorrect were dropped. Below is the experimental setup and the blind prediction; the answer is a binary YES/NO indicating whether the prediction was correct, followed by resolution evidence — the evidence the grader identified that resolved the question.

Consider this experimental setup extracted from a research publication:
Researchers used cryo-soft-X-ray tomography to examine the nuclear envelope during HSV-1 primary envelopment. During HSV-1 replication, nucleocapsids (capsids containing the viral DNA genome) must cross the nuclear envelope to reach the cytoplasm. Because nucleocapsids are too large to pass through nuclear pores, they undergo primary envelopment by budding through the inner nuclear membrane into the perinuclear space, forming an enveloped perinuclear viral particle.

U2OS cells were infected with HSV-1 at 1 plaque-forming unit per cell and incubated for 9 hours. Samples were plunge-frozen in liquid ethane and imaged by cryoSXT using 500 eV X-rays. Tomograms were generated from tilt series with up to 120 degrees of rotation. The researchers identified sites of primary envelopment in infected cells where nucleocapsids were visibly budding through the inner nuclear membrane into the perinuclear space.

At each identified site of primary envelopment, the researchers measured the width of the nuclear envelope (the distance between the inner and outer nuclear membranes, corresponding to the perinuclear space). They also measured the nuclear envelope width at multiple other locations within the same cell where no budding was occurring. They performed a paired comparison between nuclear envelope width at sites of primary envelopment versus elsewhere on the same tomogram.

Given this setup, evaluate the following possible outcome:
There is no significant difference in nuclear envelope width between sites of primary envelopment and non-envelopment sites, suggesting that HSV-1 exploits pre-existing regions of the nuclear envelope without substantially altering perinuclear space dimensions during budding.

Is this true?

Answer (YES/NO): NO